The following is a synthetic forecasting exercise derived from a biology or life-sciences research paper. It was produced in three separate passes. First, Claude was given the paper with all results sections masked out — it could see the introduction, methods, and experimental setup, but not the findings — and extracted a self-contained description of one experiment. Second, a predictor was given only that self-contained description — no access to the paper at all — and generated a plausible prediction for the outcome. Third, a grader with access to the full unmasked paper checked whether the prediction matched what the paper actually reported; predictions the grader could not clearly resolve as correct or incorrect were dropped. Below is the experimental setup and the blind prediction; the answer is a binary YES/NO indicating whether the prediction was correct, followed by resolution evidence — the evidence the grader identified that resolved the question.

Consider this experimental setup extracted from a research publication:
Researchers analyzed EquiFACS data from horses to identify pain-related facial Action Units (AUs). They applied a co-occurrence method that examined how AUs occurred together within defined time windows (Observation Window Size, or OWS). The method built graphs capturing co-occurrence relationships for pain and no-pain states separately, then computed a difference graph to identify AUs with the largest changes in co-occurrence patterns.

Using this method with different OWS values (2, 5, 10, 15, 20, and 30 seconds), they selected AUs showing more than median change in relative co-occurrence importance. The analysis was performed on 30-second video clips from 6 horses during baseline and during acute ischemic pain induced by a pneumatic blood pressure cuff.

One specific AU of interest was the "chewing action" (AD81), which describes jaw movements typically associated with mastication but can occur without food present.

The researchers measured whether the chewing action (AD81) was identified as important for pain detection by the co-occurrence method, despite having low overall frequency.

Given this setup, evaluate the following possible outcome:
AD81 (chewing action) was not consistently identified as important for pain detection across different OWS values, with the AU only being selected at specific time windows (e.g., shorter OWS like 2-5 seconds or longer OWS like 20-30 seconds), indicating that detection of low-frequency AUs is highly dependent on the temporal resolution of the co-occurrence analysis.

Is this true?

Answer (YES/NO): NO